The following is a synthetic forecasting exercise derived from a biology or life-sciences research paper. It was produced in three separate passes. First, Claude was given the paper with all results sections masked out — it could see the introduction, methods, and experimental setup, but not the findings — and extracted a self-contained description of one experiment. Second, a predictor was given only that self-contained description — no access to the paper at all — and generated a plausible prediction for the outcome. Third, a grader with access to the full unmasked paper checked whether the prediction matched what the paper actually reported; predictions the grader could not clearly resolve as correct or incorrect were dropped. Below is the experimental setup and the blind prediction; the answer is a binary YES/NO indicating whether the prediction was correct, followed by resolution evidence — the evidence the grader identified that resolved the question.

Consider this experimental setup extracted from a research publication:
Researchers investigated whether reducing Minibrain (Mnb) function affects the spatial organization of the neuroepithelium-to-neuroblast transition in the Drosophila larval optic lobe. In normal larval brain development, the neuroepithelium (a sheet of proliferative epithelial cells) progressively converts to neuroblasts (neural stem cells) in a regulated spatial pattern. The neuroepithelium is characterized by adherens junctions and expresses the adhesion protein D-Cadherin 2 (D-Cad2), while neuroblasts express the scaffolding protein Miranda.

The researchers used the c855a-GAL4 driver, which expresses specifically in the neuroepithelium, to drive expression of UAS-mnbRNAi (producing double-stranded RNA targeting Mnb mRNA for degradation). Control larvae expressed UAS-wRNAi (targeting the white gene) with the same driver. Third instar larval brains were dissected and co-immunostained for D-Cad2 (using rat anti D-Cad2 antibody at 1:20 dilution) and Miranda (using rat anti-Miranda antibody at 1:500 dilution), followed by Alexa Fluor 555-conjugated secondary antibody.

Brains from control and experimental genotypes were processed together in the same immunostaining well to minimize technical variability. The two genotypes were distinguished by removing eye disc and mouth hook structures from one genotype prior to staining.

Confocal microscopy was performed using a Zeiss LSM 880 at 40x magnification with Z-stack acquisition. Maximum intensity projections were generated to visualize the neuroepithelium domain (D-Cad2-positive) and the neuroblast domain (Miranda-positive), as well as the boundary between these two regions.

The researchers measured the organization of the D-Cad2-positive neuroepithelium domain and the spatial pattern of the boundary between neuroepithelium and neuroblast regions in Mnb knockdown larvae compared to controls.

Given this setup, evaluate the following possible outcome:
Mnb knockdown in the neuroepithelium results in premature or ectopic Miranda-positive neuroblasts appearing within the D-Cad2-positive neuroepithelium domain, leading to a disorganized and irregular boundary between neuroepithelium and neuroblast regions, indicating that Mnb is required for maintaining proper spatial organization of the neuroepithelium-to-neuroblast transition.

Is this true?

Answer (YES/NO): NO